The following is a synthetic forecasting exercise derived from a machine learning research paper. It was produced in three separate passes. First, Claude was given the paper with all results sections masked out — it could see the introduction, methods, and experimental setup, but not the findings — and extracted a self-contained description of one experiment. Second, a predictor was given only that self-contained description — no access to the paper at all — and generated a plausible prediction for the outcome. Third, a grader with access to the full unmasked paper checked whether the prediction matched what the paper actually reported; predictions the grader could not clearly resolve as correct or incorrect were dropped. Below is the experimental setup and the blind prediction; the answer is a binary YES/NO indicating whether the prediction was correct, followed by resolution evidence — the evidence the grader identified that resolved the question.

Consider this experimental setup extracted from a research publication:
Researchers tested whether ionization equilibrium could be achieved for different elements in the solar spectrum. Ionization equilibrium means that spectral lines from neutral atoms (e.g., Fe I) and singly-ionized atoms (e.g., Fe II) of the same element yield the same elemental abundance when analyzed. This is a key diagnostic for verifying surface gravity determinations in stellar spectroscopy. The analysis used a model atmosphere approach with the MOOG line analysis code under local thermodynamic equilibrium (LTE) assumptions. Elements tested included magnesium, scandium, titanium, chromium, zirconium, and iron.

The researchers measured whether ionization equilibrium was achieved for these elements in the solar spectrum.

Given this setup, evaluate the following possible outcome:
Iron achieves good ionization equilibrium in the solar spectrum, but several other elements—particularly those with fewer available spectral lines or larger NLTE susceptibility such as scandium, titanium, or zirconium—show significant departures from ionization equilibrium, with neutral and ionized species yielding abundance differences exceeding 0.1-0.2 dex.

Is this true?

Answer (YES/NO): NO